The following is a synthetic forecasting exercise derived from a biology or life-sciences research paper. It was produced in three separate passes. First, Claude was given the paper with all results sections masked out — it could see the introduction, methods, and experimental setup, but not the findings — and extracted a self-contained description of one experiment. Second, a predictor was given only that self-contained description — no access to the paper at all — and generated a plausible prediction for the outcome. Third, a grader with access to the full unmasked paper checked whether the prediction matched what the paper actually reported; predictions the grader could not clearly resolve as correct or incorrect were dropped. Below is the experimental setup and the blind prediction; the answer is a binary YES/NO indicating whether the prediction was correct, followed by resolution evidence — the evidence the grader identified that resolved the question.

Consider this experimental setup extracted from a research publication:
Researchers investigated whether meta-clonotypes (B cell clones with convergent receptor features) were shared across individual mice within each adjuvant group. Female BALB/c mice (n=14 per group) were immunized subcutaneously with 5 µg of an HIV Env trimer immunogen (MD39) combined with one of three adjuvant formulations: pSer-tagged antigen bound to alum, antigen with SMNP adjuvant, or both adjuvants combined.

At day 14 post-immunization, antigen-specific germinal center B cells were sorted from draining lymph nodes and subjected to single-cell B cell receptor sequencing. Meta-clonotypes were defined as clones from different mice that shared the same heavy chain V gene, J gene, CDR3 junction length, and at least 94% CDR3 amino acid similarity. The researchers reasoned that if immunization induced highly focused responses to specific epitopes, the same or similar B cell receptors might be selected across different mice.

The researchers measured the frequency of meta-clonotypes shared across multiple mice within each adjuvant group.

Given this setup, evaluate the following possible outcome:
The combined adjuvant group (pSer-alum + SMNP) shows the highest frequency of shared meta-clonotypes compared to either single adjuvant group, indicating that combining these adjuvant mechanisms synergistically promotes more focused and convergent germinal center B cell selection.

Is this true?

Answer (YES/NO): NO